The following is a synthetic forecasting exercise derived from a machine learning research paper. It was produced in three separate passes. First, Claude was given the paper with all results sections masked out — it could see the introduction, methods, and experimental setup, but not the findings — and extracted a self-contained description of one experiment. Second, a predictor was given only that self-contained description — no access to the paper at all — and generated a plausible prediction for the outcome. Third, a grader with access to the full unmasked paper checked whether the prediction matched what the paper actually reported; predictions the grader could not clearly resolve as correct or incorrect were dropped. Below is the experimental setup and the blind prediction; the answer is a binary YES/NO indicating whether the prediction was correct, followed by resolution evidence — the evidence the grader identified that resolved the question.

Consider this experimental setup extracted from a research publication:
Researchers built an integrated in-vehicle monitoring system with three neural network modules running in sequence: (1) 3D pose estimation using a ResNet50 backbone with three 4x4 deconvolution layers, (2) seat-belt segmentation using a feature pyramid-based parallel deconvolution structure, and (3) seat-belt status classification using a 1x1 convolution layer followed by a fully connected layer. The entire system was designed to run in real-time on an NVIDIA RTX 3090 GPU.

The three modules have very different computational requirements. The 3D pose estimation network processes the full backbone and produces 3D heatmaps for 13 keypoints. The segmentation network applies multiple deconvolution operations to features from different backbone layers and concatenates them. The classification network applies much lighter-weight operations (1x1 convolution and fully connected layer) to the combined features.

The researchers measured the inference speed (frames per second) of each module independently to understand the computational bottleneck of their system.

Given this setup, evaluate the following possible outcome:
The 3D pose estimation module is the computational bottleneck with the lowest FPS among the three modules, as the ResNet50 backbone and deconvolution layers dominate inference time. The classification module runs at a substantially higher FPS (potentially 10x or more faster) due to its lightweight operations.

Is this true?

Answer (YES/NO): YES